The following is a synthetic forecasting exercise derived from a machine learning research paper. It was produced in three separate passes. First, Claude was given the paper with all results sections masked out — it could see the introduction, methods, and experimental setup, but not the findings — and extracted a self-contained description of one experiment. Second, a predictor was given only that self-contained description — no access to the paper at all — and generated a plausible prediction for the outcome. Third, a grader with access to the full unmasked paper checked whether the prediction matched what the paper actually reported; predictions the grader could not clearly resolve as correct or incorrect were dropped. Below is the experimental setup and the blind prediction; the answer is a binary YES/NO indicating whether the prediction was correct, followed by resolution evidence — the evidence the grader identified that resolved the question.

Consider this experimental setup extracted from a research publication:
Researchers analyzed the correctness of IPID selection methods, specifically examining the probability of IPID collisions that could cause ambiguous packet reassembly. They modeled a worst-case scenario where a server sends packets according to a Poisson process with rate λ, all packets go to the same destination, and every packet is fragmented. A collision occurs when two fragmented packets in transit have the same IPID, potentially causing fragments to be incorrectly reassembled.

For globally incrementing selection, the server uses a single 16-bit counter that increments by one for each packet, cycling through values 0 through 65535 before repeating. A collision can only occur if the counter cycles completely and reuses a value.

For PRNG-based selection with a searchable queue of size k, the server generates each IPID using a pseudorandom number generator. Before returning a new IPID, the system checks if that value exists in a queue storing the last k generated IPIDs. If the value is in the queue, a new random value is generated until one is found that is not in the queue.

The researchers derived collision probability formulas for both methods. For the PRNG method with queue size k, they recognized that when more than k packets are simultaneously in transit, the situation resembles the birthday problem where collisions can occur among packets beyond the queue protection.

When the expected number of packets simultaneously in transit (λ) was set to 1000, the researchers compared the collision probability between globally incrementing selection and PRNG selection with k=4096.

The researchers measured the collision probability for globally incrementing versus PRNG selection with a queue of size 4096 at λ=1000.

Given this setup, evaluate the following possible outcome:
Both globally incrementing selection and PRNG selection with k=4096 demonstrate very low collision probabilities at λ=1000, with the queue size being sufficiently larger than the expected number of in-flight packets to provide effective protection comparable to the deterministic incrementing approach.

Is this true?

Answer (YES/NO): YES